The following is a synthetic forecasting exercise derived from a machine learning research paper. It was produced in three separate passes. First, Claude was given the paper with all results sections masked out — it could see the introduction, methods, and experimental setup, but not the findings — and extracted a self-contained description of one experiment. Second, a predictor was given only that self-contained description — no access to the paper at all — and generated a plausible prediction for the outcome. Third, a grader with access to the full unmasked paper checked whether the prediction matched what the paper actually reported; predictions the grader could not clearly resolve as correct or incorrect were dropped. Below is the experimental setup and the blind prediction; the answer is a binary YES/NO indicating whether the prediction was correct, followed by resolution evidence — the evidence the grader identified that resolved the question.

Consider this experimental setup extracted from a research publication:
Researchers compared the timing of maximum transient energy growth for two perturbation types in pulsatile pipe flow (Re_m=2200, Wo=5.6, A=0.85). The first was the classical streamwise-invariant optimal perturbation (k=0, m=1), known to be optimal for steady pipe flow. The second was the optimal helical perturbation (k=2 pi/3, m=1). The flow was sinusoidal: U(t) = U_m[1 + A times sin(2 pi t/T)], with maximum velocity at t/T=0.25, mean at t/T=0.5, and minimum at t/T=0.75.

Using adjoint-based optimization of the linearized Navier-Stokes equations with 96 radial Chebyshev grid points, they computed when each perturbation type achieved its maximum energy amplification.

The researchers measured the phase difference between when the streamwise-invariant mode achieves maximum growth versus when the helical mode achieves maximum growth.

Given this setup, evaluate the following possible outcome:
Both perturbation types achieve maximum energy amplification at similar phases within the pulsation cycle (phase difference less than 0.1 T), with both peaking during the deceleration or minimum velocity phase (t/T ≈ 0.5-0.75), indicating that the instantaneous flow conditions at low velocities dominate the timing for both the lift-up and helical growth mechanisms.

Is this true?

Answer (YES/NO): NO